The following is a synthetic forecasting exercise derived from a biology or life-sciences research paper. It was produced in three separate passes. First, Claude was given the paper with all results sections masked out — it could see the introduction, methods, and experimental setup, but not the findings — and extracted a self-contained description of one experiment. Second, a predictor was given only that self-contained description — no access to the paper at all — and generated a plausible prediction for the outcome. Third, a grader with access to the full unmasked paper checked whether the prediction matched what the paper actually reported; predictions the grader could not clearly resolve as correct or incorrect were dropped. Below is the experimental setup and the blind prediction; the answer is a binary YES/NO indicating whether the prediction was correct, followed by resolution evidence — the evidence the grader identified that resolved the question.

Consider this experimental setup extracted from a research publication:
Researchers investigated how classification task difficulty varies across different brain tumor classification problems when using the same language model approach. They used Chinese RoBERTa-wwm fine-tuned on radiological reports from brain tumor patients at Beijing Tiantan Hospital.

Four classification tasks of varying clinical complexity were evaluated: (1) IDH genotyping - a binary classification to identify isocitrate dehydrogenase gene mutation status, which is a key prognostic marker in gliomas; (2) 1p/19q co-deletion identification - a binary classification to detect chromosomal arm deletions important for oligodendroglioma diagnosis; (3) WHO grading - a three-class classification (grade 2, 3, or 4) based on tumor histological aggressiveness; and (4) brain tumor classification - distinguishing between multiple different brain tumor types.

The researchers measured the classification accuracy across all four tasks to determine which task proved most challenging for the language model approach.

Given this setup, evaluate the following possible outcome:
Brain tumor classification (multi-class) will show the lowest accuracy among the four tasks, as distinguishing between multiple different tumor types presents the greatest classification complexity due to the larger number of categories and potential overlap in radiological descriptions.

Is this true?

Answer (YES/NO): NO